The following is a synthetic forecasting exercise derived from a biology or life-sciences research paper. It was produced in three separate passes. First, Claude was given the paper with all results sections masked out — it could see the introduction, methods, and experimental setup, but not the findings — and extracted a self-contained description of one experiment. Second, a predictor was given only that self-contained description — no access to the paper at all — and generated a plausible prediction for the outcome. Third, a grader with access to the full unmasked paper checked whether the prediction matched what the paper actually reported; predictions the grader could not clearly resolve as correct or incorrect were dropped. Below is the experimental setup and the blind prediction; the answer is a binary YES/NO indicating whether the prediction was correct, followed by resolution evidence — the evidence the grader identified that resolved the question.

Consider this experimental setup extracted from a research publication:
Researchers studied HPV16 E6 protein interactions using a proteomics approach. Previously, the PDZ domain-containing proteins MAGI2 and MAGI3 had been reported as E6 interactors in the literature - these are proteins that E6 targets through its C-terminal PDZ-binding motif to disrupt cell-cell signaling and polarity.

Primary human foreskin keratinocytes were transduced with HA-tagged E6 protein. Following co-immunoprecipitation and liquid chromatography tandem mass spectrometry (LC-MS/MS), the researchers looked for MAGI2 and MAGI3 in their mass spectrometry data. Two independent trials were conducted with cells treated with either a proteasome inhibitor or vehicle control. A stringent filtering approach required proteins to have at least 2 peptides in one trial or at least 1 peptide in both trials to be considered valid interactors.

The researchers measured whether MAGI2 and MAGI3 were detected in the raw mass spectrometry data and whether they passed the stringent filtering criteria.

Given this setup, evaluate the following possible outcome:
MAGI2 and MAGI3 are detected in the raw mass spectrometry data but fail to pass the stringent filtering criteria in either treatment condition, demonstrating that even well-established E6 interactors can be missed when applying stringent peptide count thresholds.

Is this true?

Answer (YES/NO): YES